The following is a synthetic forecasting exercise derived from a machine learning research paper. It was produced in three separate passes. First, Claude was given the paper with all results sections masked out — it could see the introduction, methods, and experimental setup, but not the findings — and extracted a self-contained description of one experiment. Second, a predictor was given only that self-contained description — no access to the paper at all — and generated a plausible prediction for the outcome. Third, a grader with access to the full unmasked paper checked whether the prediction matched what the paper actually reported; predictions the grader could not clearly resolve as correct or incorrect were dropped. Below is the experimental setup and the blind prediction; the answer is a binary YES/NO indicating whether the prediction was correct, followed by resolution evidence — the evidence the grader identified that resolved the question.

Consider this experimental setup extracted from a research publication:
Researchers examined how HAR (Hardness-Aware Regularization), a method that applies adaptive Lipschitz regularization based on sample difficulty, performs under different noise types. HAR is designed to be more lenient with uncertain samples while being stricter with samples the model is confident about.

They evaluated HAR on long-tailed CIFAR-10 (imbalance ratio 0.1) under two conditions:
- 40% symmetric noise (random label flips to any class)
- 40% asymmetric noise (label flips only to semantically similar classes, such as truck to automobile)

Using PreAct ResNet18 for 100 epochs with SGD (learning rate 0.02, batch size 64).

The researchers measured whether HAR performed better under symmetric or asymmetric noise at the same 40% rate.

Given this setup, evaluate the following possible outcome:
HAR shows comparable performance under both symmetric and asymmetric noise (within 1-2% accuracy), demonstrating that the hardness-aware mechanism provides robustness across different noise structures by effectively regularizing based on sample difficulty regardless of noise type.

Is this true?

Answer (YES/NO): NO